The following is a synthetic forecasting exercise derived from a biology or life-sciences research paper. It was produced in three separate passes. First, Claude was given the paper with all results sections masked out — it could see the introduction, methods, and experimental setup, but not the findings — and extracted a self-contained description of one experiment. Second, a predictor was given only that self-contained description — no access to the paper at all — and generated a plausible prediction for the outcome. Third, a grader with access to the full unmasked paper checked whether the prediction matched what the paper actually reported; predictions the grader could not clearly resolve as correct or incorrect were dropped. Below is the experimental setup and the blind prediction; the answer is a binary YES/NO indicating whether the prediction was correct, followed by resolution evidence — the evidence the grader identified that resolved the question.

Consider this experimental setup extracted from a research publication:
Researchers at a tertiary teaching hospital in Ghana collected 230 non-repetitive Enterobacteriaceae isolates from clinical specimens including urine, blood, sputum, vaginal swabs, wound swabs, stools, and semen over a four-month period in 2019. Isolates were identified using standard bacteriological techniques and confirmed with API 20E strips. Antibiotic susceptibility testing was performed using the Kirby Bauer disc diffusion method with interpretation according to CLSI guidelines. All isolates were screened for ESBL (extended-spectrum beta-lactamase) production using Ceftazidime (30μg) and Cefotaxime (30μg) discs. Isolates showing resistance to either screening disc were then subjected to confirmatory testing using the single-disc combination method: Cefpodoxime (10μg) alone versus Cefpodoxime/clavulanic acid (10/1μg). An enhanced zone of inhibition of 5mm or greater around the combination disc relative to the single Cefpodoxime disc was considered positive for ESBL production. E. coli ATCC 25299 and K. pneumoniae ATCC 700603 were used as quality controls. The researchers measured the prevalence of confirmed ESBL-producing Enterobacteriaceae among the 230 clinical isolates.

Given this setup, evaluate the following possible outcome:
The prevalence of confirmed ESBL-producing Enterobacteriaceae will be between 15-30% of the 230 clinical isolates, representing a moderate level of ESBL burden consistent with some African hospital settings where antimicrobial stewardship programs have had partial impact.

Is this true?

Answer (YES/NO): NO